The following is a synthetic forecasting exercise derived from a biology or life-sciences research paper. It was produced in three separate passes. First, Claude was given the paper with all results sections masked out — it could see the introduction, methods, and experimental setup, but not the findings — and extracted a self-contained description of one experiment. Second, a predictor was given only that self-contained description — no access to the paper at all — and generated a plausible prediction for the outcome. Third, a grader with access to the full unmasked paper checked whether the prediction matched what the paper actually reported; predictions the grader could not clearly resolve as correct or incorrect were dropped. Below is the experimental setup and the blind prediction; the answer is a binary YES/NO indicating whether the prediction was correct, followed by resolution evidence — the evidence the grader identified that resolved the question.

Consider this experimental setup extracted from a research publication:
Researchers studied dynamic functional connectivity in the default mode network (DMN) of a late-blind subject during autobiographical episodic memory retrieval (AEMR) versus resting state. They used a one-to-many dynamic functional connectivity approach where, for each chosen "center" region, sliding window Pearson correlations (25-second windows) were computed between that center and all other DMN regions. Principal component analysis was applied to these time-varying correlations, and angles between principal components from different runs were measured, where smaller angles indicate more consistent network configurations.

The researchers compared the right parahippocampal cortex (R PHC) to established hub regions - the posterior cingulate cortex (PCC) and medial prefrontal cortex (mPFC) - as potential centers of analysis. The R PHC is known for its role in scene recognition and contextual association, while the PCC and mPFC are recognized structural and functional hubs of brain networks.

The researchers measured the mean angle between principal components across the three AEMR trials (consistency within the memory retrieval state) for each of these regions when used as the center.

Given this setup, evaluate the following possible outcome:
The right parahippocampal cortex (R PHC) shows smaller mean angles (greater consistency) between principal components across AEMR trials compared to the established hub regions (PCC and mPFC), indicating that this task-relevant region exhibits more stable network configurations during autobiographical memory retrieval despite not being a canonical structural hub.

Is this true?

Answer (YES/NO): NO